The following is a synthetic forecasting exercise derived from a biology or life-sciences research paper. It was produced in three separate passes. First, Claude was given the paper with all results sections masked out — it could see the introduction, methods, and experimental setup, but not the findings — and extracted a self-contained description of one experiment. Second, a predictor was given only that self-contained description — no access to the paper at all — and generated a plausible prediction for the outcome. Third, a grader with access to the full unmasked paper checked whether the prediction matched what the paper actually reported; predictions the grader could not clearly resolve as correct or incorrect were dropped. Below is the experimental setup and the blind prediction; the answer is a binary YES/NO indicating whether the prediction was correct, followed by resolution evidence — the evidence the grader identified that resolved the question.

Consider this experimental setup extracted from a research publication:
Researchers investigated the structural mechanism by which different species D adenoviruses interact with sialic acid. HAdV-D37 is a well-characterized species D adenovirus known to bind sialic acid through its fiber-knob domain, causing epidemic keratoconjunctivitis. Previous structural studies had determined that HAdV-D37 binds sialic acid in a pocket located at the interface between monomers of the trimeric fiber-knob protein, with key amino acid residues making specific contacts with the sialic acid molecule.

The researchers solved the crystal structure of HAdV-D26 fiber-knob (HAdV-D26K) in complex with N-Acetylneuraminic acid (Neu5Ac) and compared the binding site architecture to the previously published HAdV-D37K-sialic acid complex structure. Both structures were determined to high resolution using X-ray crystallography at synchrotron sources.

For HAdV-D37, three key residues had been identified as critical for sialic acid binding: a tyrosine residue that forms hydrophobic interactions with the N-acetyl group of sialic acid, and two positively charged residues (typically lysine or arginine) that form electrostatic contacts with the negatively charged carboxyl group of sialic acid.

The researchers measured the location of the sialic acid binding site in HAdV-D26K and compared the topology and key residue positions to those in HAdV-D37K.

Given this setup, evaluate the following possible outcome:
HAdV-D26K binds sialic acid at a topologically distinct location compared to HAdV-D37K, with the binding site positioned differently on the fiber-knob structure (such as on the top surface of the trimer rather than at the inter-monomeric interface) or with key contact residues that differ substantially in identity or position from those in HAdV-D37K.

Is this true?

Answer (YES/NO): NO